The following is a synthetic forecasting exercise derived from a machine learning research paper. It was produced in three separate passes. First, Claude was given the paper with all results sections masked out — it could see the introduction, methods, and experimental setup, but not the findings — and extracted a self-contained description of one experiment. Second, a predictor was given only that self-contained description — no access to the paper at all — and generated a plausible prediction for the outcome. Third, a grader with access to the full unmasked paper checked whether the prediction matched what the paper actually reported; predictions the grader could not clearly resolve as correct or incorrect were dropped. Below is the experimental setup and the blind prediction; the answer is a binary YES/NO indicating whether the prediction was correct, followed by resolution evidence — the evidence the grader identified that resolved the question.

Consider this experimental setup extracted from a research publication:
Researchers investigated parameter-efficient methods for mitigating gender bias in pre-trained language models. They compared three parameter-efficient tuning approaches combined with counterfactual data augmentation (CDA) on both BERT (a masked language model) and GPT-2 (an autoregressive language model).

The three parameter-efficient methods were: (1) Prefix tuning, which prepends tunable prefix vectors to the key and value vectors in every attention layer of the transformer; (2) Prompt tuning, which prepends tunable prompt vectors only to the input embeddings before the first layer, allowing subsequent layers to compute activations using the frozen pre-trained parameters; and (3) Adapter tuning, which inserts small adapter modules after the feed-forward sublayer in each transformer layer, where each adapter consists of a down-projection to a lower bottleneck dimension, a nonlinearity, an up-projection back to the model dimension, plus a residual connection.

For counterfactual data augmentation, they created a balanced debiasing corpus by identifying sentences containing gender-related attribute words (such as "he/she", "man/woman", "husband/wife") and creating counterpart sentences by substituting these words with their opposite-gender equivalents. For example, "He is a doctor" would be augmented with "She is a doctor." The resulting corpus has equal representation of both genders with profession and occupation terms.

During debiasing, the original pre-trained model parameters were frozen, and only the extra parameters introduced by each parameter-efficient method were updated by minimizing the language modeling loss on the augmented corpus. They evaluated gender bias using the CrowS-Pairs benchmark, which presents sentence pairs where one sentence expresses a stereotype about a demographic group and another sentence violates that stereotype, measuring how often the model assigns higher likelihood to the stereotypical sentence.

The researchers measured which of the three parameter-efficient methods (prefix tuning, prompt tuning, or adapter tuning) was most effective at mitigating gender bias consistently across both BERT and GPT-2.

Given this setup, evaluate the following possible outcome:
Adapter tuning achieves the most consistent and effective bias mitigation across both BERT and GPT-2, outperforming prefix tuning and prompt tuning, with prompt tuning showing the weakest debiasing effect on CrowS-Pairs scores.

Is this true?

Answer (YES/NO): NO